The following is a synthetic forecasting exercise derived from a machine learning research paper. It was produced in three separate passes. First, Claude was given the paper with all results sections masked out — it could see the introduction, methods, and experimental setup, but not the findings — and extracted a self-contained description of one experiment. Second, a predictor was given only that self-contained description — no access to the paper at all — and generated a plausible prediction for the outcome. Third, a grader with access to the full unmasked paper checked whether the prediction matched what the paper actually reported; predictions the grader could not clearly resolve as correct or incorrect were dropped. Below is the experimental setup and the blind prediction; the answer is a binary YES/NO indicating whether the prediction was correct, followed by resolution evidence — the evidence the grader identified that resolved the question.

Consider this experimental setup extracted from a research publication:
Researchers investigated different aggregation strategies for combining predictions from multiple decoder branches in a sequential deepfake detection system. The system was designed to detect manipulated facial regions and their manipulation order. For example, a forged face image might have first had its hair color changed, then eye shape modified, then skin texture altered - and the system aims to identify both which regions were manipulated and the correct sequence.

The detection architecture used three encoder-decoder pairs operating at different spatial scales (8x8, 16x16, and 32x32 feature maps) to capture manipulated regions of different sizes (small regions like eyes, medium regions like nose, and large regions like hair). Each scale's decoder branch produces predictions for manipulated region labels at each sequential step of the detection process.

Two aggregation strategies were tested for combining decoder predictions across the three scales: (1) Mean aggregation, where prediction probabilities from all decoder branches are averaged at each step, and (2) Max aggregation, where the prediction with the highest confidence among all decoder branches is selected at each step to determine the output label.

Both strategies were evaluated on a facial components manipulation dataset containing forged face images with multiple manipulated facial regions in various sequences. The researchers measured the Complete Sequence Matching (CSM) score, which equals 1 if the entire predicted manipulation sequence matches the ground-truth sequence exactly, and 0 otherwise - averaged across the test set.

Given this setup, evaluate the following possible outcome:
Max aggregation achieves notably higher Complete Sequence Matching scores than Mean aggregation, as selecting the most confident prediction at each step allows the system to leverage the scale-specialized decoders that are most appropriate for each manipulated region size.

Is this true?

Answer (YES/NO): NO